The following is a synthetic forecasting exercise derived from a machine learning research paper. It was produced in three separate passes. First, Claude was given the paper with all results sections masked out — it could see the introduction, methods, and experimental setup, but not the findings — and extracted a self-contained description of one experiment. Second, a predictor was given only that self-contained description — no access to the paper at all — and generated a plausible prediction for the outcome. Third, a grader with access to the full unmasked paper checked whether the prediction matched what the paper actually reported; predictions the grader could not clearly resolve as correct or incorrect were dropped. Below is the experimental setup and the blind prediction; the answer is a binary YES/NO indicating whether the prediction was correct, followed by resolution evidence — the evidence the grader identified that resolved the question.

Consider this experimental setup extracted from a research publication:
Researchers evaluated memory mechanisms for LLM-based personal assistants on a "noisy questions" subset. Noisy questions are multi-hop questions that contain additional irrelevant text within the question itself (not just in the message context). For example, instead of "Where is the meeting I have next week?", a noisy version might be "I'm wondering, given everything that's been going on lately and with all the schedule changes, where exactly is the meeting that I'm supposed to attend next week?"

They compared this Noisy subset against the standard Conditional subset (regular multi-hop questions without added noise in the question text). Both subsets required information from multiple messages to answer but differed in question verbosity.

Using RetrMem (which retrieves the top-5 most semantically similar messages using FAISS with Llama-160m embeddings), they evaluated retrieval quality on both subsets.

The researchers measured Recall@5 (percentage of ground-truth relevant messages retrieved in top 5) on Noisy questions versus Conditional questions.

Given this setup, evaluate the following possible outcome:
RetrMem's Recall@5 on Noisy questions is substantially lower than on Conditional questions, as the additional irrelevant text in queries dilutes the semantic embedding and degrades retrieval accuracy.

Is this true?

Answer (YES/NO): NO